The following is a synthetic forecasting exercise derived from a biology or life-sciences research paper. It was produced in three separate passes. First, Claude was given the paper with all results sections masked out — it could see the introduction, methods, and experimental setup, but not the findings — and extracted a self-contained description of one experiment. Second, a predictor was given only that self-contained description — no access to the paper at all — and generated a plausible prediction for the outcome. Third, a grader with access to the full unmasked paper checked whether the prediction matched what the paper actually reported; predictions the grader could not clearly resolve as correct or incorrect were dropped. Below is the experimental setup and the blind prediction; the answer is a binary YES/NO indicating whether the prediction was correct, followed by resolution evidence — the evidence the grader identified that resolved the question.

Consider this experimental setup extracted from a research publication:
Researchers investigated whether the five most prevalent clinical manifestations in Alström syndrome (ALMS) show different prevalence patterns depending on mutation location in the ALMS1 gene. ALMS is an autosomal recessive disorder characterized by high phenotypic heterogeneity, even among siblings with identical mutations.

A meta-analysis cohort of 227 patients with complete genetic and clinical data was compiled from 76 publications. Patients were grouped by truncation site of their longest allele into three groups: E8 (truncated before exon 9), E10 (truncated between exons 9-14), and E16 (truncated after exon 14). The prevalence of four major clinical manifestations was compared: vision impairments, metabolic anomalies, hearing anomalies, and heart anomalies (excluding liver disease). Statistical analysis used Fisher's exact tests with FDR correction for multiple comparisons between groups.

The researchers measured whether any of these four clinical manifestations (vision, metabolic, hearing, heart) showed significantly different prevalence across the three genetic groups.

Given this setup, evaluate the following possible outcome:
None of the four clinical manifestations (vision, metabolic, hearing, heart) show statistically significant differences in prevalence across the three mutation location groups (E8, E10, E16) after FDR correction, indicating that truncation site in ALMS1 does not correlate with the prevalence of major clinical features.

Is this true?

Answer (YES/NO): YES